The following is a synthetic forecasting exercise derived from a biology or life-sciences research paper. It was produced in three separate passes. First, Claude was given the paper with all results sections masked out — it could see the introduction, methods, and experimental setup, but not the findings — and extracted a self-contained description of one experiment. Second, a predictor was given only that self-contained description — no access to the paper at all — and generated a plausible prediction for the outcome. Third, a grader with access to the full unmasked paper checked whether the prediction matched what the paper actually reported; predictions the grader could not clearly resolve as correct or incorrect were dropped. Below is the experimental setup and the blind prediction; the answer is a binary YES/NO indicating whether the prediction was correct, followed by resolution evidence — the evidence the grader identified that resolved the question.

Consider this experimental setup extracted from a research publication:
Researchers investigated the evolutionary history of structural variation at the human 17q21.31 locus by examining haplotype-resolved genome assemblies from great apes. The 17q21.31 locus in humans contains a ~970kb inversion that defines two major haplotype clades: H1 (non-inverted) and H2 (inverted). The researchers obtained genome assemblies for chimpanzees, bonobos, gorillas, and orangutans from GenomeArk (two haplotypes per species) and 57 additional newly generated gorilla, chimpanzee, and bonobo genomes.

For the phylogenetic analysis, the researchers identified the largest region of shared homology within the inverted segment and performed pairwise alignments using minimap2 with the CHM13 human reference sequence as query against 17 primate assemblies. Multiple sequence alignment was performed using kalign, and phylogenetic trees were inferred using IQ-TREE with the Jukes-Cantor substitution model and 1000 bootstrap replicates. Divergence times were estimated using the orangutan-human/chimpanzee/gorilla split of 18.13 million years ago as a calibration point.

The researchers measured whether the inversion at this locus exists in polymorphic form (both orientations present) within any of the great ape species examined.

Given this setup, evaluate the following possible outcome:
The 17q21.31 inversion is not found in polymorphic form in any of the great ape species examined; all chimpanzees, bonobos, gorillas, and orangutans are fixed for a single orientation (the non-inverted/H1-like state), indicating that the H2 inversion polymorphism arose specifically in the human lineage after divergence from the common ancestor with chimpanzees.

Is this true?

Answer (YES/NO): NO